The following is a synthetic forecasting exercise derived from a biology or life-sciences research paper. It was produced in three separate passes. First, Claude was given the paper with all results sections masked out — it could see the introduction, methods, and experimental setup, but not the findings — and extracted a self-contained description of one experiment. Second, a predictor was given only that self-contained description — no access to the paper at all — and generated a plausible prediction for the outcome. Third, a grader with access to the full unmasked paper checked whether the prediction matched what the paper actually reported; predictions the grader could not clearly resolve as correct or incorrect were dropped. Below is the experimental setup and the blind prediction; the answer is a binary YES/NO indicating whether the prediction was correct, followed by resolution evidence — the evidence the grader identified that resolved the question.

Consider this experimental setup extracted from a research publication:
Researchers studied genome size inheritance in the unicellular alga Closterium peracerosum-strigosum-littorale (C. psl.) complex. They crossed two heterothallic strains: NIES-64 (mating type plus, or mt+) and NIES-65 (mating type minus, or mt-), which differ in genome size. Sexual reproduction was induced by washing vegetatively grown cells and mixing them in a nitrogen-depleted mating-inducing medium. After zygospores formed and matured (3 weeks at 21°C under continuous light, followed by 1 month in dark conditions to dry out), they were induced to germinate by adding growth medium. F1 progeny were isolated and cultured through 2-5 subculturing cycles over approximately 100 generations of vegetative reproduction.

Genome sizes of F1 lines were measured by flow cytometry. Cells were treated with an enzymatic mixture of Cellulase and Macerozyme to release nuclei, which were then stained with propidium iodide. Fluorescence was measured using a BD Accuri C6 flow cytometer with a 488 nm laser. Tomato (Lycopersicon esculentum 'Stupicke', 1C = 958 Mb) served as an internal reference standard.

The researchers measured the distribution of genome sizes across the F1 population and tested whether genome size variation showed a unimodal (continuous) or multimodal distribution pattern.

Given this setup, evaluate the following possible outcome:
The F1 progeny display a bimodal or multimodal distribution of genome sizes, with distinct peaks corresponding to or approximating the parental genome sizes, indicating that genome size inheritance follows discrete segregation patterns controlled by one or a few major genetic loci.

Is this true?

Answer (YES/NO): NO